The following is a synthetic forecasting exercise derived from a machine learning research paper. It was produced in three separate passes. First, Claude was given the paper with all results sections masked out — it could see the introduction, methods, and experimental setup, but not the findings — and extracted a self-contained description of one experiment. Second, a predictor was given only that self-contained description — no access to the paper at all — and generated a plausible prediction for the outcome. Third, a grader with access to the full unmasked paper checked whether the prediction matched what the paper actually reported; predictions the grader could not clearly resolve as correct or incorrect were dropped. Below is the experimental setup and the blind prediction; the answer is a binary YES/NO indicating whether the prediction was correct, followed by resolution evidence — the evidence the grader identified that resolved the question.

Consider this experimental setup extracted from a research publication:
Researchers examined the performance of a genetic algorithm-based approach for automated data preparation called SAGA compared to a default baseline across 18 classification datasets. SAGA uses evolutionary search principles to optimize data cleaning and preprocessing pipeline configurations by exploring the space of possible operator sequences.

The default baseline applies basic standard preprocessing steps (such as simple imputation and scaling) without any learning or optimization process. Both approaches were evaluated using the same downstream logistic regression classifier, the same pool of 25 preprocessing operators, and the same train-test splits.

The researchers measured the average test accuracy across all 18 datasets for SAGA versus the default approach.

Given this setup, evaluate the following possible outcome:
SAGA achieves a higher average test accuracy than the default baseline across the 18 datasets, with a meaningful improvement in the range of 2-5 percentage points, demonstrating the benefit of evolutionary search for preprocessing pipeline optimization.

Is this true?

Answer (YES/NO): NO